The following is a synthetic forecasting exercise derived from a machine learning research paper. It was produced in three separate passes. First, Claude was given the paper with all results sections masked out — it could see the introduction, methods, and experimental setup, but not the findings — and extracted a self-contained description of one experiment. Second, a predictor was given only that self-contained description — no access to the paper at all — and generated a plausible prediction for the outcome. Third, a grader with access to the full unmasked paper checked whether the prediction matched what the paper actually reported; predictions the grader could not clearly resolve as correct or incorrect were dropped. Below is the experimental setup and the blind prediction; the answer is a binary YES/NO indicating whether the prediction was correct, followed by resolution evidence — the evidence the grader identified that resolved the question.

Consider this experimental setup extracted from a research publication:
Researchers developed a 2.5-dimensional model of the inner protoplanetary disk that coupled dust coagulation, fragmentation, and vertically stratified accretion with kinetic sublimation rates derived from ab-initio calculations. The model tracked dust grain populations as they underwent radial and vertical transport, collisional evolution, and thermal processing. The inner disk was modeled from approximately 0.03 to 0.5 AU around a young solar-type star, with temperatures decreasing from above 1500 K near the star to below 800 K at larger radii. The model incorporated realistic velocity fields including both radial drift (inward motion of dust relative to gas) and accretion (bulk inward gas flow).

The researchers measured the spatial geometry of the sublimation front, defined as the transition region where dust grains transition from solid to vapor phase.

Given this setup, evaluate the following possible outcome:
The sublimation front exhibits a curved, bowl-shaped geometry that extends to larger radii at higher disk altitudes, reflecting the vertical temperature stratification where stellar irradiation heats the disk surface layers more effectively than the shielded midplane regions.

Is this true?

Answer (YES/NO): NO